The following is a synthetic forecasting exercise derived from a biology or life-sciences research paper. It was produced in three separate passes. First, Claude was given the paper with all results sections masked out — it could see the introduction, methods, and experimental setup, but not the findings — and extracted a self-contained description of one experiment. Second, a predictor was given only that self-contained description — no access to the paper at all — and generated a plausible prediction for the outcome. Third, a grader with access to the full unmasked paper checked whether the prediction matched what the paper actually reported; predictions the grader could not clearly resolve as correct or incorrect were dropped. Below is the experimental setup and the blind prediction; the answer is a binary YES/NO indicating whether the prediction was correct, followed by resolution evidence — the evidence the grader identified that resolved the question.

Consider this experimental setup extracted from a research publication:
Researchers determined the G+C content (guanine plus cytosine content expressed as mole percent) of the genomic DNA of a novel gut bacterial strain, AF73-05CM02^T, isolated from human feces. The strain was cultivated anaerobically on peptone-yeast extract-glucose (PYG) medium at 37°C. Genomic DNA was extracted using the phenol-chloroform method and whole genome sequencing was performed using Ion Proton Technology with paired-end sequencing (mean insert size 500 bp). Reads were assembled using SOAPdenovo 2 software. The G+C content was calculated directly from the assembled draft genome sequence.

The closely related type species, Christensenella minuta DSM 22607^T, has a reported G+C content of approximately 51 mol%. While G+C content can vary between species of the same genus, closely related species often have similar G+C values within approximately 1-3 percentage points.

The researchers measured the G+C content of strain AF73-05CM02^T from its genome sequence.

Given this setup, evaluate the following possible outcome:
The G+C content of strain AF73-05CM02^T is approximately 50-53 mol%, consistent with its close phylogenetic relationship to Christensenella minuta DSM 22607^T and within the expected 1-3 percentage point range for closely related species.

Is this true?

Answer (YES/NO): YES